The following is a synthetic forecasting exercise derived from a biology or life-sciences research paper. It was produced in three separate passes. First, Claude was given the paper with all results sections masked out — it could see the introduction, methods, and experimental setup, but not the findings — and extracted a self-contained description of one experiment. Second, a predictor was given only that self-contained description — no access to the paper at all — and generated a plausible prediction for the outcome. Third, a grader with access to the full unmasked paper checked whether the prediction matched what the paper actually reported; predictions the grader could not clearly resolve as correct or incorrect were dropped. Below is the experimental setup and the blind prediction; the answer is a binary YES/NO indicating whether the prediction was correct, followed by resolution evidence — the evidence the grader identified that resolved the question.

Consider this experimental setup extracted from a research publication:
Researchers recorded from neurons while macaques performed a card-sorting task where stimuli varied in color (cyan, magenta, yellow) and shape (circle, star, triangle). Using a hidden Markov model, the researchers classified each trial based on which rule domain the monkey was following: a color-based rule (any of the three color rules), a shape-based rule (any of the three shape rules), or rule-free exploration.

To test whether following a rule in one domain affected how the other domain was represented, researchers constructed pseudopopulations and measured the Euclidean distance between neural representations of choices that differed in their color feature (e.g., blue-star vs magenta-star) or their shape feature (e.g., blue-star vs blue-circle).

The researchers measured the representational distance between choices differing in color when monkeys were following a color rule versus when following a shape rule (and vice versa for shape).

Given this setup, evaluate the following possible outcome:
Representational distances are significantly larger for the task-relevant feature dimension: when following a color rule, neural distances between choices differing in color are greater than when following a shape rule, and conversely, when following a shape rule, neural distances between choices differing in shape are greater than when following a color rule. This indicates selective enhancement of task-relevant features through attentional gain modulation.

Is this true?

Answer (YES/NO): NO